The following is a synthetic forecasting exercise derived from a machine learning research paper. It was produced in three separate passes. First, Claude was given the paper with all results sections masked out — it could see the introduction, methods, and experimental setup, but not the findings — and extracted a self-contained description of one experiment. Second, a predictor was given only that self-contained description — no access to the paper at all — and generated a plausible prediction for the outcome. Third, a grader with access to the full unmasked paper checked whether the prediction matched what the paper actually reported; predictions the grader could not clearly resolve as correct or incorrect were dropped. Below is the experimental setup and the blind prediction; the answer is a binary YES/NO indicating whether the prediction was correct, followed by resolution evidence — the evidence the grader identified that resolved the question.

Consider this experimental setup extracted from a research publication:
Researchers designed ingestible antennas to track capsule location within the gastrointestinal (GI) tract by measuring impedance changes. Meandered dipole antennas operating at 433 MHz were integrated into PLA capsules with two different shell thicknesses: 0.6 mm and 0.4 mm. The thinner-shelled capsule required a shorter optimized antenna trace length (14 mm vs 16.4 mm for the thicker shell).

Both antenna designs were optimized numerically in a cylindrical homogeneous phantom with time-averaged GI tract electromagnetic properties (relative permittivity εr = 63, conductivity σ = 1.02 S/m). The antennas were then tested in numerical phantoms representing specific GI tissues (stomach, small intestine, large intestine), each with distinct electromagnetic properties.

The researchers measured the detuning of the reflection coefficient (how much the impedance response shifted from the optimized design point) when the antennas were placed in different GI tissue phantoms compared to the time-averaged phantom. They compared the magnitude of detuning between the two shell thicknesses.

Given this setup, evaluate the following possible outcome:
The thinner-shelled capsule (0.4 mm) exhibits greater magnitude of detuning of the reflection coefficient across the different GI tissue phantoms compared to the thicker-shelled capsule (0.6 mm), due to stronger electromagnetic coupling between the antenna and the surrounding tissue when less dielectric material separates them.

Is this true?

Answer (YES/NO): YES